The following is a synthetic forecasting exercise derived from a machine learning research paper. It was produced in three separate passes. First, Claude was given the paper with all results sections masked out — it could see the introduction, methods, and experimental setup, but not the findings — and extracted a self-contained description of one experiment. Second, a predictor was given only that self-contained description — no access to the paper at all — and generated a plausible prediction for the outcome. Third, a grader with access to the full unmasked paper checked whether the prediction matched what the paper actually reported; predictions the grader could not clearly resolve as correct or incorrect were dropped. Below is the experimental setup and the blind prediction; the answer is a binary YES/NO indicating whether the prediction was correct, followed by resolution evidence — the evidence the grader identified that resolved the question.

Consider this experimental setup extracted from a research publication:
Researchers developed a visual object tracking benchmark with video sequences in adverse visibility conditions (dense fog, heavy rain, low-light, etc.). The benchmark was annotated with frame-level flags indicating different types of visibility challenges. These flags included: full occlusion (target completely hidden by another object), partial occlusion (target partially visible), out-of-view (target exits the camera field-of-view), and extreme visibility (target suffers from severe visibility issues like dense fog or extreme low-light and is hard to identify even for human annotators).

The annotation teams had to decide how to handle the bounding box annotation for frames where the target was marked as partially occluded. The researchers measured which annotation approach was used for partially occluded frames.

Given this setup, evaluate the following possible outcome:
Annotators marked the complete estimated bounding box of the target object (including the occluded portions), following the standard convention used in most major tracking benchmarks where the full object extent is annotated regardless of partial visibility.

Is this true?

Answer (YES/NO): NO